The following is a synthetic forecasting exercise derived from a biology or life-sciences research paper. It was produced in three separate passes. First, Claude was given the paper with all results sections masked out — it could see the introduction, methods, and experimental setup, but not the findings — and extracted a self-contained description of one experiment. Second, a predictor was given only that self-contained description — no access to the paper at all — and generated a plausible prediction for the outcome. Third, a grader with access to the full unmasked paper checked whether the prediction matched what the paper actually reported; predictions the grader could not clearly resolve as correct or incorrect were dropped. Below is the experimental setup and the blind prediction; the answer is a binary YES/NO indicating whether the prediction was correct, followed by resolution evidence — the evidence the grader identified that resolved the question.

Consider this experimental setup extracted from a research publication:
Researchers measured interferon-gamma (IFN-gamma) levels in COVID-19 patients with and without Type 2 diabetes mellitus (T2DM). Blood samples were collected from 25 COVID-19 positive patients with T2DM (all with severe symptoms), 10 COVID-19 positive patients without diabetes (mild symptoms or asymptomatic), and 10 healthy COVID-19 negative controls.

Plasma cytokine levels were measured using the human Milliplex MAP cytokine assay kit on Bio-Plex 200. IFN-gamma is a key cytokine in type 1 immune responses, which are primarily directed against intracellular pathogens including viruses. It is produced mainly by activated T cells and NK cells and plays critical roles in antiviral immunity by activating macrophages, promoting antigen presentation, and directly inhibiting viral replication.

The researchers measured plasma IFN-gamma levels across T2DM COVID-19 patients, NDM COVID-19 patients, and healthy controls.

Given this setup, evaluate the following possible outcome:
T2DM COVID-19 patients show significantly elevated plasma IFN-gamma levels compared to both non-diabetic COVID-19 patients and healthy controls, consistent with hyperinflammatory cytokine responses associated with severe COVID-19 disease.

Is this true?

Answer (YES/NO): YES